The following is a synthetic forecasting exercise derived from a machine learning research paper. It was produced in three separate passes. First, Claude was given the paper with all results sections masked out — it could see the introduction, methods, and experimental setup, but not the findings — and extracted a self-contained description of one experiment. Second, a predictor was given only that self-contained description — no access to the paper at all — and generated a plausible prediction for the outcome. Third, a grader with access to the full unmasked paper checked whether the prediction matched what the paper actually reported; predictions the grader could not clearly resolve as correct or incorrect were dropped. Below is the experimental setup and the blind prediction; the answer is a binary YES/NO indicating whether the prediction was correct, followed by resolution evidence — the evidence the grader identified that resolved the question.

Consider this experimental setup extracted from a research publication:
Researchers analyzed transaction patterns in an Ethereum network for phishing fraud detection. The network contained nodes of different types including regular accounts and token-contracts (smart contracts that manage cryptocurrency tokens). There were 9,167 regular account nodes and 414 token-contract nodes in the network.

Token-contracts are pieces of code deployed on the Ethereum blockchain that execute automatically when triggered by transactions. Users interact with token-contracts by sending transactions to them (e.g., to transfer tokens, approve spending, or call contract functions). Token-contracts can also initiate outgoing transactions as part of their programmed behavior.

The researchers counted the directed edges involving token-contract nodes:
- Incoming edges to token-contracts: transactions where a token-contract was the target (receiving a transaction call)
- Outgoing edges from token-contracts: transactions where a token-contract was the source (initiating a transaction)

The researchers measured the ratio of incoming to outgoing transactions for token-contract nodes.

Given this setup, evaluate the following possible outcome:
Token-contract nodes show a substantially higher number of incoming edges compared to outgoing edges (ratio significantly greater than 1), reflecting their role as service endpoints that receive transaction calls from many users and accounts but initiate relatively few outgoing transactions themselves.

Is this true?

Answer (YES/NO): YES